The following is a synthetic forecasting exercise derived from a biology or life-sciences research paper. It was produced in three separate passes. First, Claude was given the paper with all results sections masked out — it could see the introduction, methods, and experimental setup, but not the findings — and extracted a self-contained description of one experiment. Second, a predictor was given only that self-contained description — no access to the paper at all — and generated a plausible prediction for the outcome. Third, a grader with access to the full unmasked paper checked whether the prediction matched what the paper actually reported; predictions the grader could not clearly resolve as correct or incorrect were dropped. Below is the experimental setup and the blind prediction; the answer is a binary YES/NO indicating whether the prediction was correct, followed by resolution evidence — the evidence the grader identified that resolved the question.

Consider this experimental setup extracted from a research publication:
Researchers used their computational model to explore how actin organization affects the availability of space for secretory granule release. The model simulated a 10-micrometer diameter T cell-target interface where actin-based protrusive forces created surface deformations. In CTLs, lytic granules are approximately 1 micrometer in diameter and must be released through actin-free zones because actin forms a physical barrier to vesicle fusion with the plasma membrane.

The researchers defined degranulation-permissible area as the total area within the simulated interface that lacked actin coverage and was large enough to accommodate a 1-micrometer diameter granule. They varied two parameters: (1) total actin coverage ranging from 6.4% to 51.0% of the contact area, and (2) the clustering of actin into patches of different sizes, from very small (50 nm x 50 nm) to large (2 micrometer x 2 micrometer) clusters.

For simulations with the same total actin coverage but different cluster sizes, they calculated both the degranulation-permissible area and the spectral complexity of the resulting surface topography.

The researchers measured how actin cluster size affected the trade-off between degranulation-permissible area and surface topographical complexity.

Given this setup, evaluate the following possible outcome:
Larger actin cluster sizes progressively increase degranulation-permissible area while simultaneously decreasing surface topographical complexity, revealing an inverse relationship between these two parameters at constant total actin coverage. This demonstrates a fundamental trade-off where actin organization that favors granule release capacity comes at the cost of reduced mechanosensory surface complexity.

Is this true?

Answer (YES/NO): NO